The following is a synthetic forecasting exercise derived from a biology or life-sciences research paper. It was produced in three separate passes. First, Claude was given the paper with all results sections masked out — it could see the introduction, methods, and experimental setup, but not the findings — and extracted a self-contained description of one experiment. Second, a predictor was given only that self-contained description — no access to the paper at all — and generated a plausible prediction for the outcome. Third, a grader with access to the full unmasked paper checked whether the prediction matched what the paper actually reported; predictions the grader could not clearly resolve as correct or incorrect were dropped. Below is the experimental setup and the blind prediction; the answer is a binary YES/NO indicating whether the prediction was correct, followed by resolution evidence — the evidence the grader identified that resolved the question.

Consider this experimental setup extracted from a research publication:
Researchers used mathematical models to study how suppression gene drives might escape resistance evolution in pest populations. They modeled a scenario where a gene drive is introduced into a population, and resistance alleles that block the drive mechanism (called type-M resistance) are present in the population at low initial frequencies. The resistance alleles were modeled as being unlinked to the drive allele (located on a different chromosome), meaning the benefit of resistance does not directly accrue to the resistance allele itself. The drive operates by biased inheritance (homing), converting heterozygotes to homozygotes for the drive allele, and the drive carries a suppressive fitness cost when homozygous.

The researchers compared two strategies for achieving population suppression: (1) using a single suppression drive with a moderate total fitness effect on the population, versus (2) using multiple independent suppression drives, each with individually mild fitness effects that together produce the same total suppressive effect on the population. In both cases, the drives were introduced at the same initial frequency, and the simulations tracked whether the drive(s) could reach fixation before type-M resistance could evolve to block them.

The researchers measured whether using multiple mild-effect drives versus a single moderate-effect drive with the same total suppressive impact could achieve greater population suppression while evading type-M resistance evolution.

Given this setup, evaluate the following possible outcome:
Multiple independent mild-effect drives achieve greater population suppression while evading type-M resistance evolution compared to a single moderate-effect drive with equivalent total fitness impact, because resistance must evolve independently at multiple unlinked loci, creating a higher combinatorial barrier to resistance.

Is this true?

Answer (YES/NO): NO